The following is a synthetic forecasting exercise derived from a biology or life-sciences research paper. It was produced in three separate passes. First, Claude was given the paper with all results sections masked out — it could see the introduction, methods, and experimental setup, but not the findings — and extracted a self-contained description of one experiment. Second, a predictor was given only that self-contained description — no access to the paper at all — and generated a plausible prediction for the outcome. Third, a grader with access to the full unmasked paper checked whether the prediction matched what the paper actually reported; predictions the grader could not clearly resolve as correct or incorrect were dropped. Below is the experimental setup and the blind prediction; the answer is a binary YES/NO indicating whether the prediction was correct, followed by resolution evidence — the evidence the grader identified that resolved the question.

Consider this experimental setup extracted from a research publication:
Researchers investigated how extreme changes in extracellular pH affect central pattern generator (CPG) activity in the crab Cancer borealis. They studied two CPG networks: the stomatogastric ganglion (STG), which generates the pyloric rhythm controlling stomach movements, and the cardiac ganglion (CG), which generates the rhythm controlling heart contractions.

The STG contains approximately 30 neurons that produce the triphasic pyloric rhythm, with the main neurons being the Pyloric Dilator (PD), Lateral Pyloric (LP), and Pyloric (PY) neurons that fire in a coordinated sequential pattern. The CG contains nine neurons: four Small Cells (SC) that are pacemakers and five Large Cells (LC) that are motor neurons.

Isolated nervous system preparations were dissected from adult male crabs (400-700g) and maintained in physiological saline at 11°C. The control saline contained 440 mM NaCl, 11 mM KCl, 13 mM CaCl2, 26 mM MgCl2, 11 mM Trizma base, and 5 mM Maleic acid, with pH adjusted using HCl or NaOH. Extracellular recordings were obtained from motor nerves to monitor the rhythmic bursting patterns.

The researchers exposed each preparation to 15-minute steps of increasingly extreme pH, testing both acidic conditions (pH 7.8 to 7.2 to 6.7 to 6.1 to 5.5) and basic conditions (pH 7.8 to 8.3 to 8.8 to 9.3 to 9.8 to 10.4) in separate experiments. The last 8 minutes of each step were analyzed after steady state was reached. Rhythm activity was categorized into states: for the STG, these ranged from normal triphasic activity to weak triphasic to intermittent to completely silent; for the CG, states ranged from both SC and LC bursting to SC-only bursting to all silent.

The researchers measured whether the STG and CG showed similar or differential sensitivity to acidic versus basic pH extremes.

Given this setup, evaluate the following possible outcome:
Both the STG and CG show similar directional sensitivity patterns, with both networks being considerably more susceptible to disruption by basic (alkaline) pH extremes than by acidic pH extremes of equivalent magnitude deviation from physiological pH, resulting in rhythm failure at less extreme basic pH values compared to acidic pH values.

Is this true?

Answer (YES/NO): NO